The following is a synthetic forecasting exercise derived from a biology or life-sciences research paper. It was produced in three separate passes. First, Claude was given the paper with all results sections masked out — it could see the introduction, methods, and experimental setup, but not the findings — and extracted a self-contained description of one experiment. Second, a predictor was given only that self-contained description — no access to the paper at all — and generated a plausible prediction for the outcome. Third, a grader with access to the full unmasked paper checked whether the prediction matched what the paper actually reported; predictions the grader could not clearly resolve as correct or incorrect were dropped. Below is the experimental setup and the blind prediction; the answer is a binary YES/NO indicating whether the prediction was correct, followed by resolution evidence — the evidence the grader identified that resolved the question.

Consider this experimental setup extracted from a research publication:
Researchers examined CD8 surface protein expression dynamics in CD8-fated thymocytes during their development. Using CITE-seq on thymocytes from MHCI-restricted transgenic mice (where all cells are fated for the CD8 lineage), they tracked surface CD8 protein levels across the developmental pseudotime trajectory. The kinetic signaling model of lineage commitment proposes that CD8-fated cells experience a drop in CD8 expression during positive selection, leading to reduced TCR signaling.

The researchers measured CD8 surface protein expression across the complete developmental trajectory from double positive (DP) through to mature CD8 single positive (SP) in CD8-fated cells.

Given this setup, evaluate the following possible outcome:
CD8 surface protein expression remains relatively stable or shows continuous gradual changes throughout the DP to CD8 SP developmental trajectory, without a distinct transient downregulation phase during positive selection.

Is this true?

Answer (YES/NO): NO